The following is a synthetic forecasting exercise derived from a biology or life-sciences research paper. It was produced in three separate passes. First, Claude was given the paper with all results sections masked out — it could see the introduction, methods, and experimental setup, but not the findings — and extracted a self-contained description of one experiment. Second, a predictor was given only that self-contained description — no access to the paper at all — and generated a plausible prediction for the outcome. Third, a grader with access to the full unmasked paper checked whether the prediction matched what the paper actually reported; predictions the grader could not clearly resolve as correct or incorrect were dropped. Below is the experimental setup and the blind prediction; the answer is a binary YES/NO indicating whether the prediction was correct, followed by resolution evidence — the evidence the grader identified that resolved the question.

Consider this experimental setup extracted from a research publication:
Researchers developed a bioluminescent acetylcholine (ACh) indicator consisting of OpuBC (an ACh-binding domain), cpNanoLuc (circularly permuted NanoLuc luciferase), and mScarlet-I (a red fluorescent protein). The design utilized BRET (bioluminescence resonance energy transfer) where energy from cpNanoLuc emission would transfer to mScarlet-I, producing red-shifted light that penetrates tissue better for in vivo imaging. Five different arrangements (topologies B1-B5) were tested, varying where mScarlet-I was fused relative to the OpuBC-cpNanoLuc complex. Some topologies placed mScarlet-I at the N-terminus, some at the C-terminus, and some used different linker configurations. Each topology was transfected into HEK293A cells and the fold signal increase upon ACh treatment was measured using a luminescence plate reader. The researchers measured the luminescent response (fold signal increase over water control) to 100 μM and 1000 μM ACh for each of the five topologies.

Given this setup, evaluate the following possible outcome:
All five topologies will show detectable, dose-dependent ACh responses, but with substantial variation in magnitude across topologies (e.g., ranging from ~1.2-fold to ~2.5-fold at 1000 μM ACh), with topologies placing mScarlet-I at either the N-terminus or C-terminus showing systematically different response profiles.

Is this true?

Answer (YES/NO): NO